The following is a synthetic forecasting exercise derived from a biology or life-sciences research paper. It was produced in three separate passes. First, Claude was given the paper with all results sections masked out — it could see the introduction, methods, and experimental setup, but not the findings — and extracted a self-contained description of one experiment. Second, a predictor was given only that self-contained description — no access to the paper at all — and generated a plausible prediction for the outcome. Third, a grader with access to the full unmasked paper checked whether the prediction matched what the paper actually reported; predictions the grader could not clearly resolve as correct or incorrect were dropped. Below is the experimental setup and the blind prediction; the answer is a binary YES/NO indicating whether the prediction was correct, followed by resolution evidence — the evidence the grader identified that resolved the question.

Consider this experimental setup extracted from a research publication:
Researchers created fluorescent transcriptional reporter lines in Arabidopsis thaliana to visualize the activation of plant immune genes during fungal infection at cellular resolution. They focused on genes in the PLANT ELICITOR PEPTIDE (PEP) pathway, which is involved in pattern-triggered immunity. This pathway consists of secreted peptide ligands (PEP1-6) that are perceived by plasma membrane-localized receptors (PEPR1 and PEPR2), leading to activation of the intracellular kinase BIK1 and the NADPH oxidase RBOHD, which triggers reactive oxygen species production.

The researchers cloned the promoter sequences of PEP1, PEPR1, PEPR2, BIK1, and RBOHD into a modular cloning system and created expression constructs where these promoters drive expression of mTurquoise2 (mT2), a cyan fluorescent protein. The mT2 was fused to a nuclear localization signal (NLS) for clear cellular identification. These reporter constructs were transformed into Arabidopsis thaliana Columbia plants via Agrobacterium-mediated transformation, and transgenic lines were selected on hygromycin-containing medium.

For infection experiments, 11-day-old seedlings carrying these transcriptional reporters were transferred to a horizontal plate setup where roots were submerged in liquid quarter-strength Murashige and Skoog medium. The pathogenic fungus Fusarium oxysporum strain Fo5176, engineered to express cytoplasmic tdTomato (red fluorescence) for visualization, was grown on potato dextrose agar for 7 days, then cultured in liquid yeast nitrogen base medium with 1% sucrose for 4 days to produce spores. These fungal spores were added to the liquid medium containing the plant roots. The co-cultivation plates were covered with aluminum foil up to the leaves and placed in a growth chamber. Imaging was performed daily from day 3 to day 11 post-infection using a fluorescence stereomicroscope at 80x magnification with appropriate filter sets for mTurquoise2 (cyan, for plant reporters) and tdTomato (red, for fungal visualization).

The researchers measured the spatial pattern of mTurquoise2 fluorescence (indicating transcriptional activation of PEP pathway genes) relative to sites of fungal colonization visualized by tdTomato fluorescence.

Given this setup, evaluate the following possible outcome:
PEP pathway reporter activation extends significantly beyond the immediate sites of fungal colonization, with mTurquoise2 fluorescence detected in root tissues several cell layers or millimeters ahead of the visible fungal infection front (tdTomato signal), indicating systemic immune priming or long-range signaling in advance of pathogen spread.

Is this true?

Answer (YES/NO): NO